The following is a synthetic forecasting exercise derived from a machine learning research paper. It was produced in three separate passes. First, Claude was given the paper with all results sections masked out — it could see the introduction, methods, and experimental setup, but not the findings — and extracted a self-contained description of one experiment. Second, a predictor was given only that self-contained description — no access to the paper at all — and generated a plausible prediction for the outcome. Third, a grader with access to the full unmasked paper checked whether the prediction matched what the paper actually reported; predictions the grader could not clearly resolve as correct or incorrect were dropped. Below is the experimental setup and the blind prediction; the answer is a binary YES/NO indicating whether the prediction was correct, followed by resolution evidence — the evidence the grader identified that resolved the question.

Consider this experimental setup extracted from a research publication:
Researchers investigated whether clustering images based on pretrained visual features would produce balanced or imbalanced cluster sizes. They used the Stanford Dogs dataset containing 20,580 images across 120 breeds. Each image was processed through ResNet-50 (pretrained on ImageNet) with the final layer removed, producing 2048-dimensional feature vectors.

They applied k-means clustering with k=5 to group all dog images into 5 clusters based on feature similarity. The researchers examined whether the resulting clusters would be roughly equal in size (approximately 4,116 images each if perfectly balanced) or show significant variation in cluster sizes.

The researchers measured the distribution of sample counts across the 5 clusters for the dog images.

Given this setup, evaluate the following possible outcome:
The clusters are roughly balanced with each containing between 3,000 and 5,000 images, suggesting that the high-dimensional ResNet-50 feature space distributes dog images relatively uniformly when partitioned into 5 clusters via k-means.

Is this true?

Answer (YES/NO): NO